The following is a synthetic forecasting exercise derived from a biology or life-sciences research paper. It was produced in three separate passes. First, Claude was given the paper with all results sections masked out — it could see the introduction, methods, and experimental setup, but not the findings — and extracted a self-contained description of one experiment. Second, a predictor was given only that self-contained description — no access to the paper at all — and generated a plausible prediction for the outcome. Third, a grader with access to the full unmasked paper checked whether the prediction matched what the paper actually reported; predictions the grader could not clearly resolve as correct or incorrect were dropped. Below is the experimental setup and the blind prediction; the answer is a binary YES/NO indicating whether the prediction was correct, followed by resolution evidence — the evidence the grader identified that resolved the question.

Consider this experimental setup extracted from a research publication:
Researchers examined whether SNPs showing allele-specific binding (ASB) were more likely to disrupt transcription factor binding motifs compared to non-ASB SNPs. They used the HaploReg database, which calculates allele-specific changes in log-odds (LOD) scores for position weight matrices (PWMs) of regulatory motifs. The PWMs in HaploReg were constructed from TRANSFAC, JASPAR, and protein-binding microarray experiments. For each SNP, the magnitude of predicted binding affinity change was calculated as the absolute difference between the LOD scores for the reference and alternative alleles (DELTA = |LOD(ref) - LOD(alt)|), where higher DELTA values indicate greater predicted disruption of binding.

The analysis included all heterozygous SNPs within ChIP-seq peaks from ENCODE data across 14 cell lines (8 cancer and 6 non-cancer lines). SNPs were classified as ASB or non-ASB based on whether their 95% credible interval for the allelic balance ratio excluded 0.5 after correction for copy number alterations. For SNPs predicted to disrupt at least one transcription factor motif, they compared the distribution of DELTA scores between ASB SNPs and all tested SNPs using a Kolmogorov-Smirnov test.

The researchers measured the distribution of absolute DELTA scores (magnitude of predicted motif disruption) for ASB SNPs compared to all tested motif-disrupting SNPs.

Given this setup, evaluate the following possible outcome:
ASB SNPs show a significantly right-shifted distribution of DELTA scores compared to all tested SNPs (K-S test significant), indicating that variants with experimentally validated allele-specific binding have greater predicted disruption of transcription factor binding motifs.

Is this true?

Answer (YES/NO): NO